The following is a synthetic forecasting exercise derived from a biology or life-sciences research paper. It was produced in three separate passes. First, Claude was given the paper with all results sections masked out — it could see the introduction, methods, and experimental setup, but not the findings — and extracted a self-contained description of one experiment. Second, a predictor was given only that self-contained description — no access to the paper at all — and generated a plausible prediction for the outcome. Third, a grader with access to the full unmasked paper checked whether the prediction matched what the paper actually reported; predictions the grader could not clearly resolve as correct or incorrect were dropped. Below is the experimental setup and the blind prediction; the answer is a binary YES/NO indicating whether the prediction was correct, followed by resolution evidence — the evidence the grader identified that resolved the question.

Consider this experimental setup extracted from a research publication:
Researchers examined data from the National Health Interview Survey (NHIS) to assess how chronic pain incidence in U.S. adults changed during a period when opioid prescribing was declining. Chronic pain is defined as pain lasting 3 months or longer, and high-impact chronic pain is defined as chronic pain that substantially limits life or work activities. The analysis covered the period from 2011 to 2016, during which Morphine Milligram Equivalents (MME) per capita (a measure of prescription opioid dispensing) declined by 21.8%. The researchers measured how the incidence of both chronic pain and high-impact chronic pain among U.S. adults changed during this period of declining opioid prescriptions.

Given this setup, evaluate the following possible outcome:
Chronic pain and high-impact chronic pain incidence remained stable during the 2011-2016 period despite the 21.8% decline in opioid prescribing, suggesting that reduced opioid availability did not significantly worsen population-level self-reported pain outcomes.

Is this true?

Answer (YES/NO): NO